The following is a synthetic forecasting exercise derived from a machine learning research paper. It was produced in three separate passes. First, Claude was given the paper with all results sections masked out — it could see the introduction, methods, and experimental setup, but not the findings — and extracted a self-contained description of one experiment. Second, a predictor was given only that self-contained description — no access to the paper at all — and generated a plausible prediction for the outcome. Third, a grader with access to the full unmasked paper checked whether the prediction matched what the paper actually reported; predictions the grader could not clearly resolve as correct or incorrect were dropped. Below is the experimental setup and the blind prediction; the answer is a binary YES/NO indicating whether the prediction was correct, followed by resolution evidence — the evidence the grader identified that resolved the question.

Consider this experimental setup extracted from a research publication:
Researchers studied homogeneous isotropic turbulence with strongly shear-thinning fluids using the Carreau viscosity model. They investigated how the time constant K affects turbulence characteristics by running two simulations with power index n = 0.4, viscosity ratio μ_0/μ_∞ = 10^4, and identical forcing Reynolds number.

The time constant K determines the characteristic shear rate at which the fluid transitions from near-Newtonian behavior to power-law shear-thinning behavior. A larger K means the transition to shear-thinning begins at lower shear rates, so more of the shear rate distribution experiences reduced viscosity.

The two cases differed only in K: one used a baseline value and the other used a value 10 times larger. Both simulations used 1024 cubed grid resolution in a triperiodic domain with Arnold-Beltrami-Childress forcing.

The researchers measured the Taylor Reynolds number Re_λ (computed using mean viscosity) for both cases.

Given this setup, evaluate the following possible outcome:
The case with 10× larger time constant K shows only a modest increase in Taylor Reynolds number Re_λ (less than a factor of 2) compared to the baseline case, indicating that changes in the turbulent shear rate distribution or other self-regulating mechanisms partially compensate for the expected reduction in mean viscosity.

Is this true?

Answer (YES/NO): NO